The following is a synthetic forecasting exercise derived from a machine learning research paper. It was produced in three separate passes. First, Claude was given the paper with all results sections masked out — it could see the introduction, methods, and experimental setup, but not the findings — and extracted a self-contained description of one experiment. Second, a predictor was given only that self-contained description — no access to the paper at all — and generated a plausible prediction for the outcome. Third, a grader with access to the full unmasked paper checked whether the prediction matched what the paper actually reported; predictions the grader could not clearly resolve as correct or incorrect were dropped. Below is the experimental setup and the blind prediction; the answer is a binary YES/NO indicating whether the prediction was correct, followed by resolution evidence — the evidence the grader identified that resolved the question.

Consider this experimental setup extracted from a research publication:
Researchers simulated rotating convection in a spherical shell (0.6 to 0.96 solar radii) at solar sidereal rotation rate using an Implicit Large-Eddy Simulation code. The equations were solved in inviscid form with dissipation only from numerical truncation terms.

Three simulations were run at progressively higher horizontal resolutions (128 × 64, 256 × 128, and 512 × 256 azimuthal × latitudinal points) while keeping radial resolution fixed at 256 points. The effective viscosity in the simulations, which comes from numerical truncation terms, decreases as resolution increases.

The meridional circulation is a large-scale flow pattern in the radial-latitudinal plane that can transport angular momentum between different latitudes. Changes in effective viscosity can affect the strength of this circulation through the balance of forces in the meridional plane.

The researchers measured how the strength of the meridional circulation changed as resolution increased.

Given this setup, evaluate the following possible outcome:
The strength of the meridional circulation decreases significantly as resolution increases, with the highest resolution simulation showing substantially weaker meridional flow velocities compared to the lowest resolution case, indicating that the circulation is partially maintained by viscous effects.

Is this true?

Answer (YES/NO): NO